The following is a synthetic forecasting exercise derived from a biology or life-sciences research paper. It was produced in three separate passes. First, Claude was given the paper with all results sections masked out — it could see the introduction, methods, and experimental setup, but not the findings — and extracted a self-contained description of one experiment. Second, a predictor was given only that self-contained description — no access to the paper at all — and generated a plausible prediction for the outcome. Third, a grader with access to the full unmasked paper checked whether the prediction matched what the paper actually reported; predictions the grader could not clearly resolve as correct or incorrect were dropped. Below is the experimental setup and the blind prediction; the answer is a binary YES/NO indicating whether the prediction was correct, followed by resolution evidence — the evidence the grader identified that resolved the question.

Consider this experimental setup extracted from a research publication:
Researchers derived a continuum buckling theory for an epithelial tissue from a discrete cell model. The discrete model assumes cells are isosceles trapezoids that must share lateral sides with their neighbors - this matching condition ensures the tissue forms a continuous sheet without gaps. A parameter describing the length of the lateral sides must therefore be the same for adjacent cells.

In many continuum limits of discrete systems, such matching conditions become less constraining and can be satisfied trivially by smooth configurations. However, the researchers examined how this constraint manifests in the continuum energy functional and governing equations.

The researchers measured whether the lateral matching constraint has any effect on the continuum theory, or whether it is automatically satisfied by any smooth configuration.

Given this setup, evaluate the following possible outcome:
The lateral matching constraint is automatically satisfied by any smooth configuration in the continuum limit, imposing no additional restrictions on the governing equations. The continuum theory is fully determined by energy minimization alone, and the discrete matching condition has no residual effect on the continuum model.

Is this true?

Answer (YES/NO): NO